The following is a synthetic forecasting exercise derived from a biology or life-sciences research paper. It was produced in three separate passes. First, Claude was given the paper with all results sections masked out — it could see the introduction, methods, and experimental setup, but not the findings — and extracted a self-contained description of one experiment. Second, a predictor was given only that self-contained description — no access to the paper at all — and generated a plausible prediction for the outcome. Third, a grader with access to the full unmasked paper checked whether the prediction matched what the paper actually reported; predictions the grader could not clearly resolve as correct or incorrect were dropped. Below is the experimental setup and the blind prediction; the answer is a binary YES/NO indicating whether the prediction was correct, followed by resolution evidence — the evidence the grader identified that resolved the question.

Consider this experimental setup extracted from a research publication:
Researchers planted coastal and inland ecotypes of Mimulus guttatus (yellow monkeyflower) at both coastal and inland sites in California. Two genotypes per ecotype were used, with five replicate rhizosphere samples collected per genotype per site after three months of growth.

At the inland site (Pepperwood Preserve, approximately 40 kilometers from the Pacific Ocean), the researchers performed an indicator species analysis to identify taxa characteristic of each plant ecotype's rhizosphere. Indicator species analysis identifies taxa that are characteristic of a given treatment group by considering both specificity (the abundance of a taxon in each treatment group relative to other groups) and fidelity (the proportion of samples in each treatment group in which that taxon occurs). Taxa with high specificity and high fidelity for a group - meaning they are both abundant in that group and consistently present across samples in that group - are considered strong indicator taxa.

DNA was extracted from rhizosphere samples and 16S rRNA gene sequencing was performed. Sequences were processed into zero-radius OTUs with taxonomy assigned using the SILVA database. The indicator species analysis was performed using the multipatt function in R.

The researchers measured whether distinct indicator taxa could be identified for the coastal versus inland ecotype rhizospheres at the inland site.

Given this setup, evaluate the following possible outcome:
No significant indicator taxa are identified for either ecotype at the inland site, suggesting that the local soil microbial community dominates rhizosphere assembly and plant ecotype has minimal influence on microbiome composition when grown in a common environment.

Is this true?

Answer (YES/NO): NO